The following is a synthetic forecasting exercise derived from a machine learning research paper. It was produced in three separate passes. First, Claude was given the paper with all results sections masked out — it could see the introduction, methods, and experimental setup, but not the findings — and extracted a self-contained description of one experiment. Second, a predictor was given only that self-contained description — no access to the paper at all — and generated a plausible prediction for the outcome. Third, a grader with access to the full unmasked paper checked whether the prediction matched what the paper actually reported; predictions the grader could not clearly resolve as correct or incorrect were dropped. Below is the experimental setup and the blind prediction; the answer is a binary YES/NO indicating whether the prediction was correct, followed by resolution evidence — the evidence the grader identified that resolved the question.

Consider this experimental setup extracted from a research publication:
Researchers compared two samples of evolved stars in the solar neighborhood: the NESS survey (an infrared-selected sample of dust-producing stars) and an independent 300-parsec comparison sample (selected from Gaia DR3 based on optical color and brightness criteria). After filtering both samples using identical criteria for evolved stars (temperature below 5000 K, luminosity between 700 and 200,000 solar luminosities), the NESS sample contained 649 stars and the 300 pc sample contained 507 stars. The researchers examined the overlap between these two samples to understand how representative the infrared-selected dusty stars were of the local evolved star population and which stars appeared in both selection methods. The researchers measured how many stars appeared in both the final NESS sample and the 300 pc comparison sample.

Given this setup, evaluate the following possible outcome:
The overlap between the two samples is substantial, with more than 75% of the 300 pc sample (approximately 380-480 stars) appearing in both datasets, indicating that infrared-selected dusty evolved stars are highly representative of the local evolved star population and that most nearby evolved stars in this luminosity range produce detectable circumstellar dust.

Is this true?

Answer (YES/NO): NO